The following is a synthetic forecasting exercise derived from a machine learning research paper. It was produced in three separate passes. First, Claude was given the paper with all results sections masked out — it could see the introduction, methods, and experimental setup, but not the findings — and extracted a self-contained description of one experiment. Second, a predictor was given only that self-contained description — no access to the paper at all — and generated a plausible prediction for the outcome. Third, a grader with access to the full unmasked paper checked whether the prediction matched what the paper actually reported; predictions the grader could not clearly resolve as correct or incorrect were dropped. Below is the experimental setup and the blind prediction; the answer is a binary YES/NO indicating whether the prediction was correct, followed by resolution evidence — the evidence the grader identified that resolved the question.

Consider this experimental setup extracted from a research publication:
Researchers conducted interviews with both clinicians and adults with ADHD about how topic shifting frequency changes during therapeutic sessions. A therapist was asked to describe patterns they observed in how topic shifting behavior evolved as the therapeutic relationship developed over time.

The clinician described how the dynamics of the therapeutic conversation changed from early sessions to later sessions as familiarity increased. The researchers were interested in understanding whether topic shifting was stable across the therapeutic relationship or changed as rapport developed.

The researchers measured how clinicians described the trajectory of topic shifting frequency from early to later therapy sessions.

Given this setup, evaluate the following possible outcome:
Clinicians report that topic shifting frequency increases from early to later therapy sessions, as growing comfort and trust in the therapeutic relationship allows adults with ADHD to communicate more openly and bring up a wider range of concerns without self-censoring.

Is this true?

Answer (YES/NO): YES